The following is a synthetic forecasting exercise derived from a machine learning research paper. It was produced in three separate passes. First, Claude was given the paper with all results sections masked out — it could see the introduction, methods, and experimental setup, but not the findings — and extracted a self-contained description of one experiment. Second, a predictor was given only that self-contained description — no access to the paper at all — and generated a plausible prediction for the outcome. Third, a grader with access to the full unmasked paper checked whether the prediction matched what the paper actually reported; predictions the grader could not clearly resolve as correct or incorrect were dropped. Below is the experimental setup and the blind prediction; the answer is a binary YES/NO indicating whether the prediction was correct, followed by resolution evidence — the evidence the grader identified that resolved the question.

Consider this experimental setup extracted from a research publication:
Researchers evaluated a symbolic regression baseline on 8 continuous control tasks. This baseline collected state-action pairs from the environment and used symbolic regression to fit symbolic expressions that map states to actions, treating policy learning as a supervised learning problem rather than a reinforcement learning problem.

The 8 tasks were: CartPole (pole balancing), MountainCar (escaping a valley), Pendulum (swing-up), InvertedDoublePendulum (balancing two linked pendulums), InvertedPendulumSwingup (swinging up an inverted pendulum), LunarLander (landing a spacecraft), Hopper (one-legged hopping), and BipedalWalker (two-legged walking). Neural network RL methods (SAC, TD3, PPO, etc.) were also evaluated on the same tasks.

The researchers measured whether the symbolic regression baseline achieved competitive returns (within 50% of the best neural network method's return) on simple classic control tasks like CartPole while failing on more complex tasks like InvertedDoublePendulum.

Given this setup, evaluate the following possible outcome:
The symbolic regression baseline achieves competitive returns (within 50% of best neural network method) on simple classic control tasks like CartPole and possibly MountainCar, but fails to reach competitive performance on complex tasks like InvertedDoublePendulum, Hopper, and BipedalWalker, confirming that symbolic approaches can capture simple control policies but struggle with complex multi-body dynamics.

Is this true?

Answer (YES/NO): NO